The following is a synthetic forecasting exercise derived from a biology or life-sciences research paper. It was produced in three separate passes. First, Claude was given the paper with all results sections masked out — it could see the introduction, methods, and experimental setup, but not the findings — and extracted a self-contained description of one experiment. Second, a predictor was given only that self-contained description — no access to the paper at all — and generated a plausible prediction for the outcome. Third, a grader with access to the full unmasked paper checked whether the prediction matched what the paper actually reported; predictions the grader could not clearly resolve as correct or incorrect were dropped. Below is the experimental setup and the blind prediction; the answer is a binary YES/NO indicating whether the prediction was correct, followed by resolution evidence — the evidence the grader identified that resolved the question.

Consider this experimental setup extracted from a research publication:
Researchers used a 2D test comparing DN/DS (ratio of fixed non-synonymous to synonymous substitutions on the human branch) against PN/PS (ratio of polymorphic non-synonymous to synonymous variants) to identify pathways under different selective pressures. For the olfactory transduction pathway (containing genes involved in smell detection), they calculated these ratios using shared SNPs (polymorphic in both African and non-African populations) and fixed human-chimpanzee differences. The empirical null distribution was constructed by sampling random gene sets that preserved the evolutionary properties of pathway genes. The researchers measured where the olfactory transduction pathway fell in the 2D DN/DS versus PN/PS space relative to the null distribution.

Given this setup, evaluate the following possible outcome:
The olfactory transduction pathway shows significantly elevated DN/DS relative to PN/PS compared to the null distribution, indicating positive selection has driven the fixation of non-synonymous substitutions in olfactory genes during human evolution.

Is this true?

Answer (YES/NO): NO